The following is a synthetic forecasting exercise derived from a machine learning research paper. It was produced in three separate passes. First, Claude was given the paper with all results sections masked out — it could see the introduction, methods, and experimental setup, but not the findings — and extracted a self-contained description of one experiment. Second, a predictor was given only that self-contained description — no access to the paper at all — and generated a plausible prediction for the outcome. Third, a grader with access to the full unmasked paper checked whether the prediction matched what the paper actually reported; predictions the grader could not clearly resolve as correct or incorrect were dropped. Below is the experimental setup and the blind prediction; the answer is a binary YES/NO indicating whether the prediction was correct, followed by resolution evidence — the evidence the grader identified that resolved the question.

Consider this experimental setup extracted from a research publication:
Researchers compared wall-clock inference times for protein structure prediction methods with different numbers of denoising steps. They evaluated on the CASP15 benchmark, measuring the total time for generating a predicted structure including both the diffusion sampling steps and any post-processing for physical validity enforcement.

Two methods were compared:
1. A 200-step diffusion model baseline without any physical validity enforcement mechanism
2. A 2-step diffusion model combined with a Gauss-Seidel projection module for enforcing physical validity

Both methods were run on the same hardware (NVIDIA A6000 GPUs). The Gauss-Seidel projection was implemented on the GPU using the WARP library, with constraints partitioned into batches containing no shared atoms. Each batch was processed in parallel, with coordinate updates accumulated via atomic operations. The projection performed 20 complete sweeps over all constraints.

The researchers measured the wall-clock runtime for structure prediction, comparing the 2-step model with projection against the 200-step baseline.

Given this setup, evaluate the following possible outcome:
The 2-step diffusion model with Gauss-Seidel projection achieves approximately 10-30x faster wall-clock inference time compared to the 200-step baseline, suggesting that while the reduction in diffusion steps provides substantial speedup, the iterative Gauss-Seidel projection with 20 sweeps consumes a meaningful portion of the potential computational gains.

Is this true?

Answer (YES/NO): NO